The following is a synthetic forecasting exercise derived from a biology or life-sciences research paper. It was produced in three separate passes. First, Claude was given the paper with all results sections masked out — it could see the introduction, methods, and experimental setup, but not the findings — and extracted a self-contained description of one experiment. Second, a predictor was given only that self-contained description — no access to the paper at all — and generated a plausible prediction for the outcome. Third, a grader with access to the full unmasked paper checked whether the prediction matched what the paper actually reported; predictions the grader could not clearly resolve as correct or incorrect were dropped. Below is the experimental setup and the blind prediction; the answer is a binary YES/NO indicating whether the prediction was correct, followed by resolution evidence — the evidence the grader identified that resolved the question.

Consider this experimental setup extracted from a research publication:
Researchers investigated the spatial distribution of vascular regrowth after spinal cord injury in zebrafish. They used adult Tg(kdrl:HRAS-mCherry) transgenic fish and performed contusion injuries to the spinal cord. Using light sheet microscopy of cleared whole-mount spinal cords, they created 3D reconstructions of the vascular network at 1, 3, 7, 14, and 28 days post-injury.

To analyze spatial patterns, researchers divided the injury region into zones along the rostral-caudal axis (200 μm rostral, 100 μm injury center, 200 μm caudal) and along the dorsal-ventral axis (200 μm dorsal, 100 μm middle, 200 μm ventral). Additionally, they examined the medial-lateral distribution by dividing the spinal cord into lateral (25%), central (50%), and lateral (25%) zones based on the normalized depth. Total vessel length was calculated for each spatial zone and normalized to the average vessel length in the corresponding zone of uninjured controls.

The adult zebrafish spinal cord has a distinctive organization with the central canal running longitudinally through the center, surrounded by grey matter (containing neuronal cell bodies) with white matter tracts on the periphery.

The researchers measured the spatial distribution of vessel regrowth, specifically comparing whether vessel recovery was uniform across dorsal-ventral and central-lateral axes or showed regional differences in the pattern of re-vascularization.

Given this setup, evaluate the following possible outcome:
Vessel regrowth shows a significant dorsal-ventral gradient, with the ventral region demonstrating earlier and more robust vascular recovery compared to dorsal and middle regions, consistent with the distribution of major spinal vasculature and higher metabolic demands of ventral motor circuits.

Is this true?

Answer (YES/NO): NO